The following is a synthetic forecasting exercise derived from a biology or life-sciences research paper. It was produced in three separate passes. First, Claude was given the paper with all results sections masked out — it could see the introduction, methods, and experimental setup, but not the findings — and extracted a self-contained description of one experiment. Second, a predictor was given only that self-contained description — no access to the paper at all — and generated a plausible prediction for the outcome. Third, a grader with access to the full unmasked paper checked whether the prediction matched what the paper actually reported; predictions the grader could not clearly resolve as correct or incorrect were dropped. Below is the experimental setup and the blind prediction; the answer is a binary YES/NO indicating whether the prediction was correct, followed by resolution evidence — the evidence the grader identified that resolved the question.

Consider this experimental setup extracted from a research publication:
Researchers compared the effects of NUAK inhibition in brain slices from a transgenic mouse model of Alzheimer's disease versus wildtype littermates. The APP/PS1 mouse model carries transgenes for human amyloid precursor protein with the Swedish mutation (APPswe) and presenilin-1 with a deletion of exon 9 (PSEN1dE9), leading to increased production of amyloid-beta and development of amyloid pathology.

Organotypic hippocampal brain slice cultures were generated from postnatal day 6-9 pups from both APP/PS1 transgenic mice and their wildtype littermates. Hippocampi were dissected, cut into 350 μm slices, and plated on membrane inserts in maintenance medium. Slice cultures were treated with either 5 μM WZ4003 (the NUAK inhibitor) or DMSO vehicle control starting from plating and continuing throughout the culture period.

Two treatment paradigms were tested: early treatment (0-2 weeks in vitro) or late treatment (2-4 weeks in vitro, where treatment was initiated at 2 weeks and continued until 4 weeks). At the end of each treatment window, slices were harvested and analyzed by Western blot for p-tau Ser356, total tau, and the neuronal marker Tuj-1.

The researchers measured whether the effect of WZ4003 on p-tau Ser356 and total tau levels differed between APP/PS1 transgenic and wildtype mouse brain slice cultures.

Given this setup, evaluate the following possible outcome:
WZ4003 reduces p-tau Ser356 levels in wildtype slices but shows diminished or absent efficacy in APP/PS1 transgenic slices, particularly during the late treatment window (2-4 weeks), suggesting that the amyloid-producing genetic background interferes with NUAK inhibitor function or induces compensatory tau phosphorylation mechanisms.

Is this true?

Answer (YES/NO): NO